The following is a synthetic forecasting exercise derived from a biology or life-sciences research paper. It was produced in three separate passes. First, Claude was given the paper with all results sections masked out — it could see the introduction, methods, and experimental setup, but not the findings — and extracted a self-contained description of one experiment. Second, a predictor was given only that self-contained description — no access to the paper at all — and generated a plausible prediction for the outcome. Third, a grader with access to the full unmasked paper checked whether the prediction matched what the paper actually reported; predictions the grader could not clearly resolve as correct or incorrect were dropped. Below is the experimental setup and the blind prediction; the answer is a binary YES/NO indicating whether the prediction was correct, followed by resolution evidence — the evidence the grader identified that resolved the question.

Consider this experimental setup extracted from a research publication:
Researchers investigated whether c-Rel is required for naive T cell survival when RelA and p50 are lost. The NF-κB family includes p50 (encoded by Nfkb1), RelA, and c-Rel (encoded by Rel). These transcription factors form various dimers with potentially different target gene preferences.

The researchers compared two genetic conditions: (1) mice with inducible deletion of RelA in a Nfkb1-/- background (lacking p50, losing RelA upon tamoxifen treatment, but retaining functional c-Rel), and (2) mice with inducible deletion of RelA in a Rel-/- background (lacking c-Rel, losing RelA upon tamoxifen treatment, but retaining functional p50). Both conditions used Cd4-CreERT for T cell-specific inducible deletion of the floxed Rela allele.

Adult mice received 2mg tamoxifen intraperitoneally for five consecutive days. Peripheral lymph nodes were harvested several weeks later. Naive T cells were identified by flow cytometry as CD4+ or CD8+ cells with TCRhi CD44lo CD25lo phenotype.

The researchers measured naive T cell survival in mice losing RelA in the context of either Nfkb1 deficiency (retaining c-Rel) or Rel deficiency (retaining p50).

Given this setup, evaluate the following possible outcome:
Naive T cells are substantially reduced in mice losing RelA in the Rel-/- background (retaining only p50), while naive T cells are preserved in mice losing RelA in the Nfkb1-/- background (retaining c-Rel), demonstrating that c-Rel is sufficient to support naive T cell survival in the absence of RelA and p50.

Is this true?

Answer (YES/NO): NO